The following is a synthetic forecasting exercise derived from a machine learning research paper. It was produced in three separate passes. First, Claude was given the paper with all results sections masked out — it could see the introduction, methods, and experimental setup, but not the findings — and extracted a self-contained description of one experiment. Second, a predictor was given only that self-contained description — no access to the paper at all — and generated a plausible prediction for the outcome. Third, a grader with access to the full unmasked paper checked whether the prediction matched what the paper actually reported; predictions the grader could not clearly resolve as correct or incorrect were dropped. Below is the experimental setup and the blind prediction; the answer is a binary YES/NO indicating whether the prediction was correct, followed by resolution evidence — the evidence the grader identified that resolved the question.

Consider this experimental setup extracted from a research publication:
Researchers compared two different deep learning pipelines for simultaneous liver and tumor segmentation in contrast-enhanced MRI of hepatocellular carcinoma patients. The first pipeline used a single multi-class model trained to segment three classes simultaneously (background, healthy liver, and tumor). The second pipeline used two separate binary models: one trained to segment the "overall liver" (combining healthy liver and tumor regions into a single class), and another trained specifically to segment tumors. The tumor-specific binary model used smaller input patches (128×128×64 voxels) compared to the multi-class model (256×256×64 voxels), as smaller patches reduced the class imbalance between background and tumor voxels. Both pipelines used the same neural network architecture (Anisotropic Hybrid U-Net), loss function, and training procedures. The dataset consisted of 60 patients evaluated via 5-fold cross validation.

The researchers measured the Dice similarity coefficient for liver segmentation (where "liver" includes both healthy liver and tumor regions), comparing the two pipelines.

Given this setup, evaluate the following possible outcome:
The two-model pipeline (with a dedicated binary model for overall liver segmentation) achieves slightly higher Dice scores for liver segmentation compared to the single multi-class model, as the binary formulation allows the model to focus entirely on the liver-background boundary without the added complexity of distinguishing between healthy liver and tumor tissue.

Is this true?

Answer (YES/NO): YES